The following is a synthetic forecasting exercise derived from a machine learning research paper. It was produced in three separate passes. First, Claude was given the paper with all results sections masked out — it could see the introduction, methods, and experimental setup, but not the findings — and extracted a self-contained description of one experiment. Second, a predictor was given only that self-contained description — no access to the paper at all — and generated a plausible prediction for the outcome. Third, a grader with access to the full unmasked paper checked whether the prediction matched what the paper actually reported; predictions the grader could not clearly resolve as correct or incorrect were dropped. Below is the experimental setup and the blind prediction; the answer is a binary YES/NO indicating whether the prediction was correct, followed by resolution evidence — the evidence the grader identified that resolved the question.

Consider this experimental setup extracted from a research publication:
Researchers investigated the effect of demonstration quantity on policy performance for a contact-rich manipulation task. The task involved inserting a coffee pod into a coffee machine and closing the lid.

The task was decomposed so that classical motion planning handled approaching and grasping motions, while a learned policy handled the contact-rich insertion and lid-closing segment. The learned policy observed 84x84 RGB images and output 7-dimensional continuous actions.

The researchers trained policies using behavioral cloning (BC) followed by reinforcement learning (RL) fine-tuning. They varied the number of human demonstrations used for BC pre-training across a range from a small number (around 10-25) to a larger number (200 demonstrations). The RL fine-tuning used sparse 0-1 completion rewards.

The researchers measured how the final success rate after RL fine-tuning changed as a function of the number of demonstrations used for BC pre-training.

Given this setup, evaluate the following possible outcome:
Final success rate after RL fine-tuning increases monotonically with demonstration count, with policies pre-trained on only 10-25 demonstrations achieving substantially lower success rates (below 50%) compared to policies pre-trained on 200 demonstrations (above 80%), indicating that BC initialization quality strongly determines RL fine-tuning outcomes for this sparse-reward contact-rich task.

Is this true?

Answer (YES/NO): NO